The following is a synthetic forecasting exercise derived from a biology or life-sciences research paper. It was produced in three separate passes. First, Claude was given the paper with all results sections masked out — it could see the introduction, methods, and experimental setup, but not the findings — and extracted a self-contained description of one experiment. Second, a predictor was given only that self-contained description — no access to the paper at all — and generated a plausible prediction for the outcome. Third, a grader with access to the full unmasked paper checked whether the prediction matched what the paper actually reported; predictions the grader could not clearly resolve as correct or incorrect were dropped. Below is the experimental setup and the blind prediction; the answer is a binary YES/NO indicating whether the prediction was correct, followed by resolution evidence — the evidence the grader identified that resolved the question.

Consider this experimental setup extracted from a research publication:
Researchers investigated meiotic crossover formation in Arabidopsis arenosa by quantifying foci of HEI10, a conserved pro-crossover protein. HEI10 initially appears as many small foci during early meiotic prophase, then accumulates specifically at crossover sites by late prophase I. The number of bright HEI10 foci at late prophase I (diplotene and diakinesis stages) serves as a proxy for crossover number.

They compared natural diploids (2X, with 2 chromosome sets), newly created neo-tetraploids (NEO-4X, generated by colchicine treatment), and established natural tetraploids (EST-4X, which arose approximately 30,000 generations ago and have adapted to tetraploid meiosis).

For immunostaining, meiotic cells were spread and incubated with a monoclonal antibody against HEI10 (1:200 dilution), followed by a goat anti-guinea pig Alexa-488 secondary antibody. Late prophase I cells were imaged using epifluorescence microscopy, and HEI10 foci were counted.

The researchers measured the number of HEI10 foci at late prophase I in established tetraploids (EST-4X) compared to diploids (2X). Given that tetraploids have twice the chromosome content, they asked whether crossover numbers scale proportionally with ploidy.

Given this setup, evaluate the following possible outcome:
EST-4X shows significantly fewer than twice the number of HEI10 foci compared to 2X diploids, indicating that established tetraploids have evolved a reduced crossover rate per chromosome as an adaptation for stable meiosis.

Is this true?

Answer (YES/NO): YES